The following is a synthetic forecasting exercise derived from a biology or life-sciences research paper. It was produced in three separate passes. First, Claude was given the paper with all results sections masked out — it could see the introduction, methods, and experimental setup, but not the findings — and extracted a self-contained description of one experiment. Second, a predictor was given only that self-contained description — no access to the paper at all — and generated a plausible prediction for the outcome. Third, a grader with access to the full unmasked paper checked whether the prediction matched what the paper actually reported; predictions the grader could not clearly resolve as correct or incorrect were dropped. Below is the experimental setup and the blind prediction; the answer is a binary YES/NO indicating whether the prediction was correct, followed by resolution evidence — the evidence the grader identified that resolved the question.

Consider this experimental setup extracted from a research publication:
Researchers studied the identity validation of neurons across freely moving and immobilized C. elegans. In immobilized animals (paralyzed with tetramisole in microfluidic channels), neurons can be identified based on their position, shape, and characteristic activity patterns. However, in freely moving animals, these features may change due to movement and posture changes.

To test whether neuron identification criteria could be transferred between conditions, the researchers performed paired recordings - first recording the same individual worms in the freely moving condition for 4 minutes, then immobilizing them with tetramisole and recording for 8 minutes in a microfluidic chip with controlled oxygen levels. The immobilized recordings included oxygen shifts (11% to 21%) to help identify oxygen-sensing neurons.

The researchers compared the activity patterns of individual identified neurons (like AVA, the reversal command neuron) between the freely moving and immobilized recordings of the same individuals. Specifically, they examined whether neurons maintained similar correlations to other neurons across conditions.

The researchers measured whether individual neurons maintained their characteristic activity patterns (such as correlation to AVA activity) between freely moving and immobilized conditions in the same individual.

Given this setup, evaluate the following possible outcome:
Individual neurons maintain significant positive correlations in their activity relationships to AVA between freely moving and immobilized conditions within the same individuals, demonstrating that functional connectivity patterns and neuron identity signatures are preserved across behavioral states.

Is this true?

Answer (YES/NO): YES